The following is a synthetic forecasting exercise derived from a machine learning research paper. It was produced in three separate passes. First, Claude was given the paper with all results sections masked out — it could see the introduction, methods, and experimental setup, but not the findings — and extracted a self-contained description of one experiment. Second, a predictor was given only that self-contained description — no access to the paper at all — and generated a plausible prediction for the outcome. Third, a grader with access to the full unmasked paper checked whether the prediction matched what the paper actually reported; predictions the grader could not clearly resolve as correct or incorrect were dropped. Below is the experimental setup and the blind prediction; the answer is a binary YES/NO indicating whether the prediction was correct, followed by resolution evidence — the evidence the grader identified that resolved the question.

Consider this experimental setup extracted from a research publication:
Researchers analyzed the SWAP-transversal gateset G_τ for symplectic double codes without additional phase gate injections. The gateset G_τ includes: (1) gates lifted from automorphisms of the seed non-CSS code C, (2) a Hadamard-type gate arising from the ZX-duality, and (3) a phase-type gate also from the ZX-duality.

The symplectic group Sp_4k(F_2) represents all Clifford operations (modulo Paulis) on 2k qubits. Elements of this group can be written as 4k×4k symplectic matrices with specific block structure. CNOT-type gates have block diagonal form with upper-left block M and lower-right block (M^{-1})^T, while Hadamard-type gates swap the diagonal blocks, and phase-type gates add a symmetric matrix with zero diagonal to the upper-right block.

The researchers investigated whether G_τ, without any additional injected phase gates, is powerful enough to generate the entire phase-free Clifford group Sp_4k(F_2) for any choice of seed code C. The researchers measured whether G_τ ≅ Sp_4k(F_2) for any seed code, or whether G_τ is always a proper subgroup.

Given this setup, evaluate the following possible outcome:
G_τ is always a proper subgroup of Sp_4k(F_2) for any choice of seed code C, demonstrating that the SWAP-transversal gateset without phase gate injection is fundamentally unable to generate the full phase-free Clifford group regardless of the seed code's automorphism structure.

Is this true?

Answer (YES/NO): YES